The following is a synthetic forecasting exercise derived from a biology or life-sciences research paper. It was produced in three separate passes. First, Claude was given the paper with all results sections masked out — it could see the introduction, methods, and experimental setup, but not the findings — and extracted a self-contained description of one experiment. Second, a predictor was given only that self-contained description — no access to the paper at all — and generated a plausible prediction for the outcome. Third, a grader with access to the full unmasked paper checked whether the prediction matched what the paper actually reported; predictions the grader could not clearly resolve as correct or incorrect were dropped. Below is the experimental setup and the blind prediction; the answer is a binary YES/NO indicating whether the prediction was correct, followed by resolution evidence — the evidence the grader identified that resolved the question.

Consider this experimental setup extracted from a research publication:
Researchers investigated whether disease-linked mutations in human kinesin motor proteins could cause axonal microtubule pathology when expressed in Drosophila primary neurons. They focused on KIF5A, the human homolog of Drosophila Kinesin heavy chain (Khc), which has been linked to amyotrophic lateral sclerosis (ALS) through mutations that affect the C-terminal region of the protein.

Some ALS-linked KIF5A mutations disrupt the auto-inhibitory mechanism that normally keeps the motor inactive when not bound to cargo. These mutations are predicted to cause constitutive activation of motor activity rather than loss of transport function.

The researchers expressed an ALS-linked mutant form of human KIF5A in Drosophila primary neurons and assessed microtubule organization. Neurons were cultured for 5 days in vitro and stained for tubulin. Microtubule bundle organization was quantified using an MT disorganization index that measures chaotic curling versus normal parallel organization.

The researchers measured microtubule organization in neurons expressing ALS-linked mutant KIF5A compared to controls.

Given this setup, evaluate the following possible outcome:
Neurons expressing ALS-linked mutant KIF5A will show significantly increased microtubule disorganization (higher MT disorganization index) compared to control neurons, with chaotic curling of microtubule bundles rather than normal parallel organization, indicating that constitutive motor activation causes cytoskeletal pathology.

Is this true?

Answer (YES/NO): YES